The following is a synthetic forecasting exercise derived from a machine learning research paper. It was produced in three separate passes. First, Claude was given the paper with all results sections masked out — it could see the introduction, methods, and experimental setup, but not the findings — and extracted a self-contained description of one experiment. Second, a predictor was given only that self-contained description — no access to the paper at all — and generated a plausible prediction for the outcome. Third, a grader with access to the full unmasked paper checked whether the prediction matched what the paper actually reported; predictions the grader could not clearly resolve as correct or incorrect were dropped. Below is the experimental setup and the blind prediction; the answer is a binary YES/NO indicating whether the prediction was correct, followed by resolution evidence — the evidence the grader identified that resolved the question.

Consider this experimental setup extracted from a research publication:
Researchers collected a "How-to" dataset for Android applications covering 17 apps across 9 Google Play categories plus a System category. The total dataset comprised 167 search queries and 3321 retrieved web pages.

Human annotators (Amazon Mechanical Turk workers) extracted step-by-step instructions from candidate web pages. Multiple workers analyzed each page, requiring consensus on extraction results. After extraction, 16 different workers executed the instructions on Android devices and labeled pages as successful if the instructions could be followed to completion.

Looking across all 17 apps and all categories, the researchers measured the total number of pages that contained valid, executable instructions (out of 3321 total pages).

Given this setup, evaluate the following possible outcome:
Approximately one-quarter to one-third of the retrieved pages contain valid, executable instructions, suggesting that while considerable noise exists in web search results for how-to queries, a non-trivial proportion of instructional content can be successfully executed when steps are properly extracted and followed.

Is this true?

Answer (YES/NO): NO